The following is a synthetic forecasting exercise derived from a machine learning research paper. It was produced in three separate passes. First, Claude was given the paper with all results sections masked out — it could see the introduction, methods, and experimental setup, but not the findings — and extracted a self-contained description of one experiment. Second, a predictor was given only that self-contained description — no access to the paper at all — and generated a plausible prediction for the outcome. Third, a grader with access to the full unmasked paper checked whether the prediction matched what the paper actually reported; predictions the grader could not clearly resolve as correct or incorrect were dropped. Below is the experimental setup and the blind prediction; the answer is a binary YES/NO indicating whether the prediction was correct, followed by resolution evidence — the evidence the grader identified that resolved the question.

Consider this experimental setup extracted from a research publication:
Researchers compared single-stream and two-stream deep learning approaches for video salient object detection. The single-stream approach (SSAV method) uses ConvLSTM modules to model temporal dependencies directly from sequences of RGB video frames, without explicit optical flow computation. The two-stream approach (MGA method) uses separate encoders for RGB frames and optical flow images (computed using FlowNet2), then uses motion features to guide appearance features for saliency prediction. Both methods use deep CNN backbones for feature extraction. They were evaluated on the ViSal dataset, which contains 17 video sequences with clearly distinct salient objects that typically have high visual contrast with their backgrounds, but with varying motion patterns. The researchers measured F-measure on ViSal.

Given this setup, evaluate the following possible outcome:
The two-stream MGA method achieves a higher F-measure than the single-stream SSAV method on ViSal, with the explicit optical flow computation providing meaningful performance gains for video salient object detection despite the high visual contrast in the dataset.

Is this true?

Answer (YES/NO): NO